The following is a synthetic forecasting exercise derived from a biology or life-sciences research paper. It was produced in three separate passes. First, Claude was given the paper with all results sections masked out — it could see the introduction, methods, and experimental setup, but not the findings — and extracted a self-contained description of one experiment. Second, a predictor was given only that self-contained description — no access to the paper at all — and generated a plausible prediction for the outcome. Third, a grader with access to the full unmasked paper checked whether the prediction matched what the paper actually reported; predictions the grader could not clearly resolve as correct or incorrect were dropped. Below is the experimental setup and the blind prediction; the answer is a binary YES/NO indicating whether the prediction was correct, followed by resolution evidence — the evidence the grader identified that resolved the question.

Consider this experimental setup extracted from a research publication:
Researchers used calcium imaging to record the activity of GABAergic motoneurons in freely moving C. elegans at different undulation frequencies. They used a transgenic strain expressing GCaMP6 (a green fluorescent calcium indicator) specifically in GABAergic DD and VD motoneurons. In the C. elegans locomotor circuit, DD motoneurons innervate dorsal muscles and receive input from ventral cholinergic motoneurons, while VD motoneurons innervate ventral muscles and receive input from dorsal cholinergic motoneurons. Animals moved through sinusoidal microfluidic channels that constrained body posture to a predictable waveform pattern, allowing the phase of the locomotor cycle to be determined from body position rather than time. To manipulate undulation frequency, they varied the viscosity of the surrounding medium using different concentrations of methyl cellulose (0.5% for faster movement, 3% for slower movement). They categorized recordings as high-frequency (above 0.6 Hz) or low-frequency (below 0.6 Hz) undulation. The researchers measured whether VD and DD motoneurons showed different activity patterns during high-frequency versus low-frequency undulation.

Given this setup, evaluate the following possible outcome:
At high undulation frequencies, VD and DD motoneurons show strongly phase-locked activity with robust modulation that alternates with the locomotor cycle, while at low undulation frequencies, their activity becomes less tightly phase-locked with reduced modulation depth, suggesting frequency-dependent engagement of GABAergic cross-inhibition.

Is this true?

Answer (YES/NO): NO